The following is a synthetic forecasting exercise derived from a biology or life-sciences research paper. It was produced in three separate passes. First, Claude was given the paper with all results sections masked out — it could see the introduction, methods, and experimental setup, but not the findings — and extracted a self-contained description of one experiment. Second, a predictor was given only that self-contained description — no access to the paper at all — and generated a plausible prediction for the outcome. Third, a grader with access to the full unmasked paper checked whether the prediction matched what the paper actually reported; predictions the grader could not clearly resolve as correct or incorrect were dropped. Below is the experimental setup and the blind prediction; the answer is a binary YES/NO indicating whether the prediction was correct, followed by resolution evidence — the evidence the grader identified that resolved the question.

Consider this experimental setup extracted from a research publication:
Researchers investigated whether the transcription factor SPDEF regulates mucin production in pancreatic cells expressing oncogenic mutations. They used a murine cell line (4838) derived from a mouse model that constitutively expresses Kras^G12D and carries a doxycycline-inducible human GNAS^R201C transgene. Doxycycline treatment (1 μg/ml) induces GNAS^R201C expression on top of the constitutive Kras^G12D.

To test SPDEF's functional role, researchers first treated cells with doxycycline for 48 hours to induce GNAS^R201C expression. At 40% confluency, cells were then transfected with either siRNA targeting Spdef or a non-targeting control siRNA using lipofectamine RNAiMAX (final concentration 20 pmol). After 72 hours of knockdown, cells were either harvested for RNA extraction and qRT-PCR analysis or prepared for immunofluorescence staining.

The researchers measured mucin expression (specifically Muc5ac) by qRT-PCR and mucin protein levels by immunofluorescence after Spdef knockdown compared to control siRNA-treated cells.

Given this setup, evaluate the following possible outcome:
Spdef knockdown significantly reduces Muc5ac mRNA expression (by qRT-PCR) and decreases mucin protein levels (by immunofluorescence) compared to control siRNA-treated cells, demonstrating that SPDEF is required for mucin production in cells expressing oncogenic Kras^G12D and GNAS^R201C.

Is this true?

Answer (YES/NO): NO